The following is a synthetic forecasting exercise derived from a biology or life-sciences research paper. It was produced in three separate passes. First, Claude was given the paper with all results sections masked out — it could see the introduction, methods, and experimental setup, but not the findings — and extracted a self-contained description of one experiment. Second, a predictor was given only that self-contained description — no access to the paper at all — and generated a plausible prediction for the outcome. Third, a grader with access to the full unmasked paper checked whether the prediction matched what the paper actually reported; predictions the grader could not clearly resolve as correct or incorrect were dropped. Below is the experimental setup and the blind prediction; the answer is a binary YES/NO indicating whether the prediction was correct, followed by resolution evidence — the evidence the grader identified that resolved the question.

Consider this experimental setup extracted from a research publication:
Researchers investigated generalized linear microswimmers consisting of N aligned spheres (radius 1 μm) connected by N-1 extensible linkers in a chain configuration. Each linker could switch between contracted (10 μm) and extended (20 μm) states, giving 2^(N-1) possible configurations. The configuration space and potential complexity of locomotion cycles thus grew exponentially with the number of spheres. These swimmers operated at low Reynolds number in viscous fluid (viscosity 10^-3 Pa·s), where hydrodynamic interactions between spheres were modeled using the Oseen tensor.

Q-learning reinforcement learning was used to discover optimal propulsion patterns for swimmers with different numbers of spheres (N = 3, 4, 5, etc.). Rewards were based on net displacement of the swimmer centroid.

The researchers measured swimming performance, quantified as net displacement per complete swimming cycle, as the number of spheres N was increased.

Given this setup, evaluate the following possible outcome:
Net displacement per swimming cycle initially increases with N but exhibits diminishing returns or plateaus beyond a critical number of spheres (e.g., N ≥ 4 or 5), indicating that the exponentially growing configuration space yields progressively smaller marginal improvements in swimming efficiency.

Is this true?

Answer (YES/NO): NO